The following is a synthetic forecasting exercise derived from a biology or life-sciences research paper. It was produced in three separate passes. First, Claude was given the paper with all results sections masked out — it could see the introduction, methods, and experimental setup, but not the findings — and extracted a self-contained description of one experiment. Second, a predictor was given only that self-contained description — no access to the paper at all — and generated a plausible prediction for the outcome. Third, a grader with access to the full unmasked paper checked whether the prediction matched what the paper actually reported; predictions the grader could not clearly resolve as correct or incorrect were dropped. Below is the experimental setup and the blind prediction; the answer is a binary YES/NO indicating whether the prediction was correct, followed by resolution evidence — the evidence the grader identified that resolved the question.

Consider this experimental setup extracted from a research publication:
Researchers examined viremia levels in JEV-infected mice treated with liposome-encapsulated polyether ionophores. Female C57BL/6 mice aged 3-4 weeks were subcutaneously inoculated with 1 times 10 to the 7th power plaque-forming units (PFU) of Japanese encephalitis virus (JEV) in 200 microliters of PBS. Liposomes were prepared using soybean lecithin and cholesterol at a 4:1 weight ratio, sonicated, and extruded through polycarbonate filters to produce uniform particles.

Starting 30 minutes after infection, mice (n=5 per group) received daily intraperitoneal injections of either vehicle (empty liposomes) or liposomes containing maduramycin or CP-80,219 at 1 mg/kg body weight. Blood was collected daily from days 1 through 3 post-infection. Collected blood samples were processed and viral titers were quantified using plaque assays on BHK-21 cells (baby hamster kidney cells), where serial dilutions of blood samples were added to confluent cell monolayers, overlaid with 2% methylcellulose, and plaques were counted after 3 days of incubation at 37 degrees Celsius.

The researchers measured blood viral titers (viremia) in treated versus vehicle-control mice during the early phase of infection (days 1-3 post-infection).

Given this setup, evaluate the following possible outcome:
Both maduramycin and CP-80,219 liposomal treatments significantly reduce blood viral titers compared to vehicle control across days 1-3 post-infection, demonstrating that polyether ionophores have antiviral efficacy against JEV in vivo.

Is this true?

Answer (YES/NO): NO